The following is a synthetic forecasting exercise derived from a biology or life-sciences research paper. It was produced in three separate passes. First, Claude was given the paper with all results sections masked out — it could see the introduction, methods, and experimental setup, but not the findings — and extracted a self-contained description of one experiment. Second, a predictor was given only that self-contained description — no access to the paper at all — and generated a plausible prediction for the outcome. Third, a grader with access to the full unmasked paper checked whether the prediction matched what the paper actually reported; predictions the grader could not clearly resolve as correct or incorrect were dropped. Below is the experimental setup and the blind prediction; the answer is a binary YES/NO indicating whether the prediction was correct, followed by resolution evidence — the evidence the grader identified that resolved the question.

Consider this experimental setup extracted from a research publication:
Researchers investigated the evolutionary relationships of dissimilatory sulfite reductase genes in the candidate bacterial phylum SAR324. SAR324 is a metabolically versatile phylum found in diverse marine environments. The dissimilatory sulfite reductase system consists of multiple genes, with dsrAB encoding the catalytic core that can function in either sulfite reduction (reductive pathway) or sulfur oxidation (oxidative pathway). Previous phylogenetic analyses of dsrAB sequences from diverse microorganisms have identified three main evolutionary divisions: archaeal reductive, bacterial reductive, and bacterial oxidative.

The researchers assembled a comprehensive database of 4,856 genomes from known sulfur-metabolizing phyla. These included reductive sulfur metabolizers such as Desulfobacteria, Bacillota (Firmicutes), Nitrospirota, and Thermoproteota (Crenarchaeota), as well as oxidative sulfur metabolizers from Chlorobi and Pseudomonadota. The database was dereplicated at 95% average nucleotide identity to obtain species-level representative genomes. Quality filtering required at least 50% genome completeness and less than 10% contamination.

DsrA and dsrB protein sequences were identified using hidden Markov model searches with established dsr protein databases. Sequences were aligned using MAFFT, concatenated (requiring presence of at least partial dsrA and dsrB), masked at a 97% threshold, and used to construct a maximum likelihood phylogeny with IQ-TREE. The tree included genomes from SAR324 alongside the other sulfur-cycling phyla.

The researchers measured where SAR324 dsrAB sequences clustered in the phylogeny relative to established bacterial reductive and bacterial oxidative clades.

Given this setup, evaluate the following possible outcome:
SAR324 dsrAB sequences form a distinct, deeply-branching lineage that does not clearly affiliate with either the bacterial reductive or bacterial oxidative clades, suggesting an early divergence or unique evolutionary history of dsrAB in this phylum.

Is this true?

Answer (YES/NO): NO